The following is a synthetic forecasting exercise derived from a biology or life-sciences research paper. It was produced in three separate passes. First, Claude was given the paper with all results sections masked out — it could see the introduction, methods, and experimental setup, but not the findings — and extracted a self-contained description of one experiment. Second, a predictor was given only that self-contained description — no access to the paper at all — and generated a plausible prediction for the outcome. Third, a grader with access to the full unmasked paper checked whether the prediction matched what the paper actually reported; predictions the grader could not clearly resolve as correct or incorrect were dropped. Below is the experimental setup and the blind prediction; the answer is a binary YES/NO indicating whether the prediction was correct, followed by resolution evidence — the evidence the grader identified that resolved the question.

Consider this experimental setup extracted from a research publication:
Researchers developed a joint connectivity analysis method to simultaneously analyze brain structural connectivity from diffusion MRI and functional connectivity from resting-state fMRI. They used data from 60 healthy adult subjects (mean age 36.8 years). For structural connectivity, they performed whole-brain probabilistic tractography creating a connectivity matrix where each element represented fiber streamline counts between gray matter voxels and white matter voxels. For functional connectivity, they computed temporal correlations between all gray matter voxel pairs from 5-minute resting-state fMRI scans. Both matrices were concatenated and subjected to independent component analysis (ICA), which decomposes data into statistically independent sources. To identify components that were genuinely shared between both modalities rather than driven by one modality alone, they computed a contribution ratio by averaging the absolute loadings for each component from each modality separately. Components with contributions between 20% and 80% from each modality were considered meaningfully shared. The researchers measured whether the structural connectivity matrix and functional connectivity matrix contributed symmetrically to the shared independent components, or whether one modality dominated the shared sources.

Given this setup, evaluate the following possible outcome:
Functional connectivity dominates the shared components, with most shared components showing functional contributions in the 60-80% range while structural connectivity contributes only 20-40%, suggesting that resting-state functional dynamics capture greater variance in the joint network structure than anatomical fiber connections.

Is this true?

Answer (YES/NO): NO